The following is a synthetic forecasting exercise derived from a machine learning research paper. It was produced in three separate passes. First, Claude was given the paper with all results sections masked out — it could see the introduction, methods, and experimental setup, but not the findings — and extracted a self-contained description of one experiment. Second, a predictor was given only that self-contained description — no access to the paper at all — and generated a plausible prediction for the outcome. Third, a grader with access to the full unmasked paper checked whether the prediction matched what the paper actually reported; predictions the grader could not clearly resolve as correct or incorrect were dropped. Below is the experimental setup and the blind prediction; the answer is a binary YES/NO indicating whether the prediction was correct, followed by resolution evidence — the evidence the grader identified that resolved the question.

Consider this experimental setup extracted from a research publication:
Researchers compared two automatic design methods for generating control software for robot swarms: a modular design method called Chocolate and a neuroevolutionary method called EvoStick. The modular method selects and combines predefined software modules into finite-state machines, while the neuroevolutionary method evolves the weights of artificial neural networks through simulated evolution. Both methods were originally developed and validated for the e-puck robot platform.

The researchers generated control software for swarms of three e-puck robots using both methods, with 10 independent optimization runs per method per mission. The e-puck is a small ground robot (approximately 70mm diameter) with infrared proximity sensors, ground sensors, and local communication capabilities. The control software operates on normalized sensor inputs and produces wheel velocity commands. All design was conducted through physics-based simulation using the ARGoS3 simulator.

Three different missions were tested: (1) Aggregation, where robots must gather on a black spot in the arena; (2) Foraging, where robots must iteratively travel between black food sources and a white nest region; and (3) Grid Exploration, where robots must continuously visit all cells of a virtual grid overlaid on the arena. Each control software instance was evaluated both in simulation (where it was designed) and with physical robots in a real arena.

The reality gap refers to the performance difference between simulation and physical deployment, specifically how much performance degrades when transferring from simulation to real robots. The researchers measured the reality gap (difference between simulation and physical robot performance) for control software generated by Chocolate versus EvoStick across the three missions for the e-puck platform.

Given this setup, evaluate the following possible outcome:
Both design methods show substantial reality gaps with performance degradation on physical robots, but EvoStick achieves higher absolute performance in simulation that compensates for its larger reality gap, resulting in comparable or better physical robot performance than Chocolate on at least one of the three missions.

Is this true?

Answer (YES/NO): NO